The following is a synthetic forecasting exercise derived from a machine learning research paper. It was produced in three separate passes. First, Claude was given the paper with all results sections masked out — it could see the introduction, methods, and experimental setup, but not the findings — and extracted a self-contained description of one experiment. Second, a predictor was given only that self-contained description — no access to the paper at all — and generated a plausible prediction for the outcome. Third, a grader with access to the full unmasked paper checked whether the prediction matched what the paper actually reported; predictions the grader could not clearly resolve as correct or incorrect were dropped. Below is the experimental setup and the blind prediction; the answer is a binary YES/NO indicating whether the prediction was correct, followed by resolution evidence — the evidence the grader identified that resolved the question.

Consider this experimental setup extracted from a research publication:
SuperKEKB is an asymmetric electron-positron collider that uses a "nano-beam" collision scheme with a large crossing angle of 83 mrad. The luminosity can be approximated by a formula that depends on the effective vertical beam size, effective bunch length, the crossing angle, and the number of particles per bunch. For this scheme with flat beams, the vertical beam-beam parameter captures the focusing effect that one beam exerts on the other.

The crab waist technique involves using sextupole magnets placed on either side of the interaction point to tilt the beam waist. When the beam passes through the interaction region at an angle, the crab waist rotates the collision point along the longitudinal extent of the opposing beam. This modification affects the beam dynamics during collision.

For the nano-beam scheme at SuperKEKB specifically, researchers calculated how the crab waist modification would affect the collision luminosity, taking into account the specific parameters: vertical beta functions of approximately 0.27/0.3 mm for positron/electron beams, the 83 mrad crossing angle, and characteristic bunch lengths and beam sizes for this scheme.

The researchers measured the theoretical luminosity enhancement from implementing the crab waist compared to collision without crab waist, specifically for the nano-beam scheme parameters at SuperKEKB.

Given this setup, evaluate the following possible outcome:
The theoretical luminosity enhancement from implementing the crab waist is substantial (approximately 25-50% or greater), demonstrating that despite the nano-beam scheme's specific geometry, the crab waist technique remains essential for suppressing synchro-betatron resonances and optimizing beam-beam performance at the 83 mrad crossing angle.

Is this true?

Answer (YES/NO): NO